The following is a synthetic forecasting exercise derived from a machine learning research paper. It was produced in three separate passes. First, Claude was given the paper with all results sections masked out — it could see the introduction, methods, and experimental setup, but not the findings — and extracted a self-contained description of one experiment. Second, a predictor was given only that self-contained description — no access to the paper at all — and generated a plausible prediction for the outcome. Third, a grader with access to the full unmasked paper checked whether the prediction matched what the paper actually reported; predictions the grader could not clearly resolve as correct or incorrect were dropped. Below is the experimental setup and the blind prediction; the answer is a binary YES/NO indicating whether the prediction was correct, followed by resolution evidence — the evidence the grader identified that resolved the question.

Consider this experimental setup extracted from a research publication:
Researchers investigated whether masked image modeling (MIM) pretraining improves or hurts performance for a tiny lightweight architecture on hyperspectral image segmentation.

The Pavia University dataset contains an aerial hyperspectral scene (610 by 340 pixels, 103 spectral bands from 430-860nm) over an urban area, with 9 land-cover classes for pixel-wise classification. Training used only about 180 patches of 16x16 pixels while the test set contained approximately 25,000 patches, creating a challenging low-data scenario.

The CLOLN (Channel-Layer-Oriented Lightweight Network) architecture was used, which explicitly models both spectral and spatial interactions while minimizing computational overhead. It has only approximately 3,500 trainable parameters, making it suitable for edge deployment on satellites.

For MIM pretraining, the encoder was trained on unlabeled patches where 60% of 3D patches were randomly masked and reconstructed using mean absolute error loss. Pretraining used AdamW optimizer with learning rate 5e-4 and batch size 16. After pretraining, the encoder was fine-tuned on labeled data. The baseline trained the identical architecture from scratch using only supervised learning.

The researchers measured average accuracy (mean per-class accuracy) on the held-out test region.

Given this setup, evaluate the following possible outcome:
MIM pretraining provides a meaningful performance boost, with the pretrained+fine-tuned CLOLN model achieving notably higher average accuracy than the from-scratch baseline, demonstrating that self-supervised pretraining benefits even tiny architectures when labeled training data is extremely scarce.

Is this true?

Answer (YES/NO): NO